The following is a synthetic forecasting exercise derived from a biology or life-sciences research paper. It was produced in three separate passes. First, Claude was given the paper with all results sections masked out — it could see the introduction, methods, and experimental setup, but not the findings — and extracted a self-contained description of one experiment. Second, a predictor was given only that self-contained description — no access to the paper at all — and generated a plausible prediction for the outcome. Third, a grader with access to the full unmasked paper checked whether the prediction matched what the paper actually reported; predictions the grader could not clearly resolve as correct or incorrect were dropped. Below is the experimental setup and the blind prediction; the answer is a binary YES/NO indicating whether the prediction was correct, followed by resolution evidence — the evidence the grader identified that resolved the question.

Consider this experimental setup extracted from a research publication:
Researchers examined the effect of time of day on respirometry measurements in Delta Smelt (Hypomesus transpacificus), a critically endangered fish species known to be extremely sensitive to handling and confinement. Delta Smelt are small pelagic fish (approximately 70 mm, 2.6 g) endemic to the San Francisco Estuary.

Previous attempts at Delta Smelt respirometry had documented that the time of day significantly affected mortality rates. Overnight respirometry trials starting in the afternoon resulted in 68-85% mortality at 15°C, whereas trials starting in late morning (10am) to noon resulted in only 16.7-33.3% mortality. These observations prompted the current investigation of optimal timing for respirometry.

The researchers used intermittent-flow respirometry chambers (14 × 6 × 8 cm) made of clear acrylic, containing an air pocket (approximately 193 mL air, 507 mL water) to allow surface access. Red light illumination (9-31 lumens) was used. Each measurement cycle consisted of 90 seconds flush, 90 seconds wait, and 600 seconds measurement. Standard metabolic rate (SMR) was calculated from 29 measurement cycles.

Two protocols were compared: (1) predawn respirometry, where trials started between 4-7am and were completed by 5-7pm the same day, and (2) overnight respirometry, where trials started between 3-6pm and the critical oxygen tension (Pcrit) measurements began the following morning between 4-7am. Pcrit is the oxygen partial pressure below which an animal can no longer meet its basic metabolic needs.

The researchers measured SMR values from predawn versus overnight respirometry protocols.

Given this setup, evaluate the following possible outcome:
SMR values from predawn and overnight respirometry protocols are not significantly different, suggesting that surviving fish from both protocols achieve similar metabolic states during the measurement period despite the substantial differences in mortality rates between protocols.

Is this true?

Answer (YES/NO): YES